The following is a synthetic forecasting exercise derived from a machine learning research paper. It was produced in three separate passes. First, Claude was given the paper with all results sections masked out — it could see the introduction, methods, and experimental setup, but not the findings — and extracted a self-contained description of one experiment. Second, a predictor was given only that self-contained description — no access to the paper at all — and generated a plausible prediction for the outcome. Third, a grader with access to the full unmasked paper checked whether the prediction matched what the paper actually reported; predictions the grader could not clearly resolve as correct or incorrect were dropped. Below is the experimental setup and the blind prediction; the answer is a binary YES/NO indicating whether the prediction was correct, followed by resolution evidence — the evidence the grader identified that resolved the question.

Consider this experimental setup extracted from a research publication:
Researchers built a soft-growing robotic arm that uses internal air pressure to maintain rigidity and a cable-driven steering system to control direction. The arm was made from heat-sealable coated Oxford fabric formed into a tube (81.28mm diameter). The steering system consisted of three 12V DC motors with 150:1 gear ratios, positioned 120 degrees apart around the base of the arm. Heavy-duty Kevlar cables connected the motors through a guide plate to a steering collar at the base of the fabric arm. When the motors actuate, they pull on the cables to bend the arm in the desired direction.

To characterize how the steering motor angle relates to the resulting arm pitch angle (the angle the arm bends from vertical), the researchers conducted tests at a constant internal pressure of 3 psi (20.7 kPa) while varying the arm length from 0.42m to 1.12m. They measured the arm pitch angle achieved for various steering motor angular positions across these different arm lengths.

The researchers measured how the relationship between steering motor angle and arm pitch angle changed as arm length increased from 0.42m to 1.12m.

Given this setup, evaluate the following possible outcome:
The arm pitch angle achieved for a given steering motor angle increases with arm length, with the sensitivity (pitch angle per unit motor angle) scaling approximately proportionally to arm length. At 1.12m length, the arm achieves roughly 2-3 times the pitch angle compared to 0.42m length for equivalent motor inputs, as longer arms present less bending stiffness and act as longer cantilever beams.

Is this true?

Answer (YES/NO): NO